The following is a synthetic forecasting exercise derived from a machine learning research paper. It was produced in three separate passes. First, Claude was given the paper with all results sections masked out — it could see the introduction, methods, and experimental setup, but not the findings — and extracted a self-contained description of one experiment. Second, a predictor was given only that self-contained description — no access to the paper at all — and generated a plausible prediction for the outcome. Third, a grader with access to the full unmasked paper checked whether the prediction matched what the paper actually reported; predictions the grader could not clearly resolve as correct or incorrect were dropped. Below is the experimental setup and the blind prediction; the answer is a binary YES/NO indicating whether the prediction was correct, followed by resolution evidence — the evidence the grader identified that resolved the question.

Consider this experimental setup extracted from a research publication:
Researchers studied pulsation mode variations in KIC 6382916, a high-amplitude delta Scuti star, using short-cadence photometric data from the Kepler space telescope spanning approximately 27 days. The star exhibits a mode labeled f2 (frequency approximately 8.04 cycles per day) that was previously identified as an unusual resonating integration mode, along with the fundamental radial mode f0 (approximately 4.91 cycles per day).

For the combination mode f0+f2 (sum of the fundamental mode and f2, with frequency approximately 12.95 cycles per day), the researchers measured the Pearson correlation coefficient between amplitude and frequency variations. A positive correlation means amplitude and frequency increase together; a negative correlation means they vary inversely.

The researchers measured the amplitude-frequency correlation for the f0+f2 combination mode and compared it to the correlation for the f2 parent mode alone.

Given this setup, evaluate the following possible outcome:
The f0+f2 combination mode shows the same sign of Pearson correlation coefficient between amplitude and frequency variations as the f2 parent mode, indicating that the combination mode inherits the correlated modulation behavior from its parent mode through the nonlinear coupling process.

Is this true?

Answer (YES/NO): YES